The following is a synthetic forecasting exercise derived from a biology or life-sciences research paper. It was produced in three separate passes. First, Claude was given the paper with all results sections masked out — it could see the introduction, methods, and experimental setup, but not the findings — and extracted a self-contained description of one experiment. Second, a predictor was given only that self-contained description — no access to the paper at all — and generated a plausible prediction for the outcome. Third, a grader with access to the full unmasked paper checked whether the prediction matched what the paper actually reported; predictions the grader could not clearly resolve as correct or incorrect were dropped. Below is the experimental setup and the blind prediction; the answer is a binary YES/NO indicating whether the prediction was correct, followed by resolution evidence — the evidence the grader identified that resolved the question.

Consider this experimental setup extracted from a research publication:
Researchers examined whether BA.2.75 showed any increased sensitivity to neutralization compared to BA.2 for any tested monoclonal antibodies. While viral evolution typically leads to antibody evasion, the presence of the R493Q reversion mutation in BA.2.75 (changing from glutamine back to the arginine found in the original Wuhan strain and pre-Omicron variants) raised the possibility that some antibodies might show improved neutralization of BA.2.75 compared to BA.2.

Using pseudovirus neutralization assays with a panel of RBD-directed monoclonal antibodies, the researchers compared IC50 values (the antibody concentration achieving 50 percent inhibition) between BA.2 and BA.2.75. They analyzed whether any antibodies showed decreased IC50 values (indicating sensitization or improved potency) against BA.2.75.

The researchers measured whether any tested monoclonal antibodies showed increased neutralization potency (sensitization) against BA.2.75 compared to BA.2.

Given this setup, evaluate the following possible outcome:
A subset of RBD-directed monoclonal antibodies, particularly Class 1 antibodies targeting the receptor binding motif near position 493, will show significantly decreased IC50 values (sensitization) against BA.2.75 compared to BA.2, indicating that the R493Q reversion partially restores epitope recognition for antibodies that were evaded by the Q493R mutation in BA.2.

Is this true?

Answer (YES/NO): NO